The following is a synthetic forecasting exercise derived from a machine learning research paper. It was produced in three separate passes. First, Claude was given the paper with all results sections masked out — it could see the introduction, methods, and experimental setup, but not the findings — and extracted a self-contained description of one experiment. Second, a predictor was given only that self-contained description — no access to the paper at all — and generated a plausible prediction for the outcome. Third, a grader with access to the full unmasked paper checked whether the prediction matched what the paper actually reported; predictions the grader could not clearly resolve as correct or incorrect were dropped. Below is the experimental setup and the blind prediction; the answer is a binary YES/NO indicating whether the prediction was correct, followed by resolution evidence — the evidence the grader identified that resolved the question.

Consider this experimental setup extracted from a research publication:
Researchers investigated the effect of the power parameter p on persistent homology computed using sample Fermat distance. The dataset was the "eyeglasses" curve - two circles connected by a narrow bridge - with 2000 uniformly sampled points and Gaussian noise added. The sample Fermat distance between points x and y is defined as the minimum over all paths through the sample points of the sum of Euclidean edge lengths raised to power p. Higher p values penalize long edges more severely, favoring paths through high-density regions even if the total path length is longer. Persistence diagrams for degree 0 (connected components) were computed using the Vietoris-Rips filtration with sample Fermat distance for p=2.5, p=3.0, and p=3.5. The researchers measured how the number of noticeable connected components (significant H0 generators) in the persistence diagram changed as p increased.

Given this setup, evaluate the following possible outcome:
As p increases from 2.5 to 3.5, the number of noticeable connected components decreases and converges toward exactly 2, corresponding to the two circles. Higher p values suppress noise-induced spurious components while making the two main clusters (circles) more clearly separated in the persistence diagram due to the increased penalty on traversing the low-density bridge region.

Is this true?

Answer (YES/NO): NO